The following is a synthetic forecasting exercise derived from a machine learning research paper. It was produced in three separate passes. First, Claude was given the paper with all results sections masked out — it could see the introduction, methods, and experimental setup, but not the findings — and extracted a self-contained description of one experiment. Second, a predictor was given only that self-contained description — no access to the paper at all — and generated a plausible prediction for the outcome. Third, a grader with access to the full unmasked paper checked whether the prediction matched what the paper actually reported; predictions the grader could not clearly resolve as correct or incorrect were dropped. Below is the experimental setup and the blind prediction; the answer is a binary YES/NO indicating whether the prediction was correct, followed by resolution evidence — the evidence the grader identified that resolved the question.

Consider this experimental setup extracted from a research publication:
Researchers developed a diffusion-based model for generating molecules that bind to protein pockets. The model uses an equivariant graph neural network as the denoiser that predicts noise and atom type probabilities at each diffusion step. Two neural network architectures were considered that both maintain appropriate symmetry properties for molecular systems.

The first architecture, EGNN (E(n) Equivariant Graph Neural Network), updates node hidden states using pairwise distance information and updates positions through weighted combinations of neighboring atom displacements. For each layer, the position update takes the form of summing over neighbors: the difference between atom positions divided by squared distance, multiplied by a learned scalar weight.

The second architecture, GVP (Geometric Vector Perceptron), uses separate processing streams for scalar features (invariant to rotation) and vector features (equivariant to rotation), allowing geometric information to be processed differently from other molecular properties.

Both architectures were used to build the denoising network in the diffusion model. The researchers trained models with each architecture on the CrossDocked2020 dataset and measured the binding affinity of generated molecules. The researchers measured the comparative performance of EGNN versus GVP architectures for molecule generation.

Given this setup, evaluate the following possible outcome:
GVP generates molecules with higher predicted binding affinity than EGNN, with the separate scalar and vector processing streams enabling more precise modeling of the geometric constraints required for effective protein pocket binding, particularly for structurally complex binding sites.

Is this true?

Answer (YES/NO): NO